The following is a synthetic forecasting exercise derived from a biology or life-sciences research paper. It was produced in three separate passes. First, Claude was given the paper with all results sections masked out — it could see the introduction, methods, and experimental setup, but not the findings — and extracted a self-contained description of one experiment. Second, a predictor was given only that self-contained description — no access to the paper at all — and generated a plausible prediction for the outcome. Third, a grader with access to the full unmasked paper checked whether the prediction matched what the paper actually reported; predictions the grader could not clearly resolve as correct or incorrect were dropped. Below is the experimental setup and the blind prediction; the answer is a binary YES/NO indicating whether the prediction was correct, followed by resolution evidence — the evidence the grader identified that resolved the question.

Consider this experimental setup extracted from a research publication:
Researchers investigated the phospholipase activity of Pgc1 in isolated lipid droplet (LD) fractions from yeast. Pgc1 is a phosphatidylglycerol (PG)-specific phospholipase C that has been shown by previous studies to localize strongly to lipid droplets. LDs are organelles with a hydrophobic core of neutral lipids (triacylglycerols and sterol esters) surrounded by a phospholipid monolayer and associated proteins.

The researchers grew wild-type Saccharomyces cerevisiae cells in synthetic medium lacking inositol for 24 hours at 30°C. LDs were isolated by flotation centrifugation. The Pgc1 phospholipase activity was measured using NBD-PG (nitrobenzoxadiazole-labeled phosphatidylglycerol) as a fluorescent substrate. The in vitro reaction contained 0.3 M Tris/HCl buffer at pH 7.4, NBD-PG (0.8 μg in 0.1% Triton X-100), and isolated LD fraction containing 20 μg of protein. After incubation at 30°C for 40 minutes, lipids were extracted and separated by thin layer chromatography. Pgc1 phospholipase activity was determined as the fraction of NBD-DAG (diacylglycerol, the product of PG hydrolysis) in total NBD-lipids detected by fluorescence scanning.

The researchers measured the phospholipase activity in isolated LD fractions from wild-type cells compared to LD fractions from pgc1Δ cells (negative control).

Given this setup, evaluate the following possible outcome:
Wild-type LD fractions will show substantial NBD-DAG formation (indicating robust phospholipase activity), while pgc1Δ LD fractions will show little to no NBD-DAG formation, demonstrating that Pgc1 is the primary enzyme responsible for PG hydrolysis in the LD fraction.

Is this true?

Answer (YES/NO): NO